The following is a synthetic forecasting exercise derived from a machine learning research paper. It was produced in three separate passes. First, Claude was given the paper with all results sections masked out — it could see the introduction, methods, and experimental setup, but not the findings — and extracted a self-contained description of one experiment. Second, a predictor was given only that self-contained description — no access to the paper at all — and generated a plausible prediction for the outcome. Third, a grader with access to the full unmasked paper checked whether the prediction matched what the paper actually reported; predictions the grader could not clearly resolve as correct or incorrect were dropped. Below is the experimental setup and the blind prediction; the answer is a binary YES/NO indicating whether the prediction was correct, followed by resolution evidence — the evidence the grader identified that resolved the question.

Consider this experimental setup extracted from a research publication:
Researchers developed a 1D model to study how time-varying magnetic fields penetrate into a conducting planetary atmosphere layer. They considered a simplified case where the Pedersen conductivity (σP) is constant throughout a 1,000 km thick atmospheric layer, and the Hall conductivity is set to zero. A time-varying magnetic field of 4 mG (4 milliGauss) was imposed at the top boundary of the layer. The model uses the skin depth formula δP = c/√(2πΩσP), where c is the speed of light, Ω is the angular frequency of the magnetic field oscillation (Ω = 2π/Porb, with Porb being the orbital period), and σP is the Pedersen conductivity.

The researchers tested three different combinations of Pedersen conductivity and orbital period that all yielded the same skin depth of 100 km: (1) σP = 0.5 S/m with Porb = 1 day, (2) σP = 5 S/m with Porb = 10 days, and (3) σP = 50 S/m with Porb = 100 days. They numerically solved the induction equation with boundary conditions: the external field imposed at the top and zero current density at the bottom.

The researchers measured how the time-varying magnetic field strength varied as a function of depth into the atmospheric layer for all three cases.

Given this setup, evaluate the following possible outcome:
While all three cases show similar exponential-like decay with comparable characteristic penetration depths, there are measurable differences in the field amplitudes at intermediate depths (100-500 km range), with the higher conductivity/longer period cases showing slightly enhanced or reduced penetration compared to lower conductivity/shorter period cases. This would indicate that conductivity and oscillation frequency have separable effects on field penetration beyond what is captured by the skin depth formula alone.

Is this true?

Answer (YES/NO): NO